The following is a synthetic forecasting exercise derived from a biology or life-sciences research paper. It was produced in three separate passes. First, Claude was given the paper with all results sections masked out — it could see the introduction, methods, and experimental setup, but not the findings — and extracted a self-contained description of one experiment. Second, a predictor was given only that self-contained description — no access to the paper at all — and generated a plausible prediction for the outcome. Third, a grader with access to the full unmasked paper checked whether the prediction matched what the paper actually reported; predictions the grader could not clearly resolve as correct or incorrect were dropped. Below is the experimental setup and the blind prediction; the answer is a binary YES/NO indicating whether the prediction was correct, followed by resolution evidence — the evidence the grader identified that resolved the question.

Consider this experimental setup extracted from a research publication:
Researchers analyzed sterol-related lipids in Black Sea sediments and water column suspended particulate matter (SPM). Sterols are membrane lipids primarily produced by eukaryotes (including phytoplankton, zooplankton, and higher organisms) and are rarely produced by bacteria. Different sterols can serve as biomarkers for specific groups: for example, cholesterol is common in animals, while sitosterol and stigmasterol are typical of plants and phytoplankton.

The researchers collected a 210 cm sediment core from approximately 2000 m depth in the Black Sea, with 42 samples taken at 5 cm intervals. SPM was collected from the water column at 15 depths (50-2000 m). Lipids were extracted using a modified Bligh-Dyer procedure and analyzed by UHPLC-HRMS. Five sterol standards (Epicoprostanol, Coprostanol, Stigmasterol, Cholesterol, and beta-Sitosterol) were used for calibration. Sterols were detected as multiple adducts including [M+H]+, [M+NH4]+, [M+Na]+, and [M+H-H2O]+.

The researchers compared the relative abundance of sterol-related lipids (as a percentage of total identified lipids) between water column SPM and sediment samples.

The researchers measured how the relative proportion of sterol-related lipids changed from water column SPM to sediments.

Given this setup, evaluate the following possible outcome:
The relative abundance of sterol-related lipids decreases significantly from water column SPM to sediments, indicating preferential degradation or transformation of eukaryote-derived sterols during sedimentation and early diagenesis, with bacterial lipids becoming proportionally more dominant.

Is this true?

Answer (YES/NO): NO